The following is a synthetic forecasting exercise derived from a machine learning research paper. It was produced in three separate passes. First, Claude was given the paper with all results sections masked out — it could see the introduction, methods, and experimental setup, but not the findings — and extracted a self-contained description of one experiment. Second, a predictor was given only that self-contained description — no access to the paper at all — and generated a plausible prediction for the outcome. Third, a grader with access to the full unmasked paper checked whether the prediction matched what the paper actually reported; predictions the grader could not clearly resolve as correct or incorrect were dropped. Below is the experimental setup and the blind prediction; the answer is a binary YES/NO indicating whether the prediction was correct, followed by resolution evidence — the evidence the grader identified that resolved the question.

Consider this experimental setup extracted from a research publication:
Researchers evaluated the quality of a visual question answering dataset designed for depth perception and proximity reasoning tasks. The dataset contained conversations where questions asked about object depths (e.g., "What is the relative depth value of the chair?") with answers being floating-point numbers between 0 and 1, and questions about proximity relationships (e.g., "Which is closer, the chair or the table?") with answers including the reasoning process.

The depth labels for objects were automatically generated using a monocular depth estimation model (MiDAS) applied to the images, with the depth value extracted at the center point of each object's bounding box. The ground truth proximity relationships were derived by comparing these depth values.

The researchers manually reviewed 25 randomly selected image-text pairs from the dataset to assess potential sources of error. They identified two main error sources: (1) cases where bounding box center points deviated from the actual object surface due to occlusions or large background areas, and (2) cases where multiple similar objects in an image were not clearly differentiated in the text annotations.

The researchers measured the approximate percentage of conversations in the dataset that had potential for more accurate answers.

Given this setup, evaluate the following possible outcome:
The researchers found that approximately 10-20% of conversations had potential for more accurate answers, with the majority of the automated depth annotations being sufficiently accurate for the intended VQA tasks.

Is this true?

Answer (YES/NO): NO